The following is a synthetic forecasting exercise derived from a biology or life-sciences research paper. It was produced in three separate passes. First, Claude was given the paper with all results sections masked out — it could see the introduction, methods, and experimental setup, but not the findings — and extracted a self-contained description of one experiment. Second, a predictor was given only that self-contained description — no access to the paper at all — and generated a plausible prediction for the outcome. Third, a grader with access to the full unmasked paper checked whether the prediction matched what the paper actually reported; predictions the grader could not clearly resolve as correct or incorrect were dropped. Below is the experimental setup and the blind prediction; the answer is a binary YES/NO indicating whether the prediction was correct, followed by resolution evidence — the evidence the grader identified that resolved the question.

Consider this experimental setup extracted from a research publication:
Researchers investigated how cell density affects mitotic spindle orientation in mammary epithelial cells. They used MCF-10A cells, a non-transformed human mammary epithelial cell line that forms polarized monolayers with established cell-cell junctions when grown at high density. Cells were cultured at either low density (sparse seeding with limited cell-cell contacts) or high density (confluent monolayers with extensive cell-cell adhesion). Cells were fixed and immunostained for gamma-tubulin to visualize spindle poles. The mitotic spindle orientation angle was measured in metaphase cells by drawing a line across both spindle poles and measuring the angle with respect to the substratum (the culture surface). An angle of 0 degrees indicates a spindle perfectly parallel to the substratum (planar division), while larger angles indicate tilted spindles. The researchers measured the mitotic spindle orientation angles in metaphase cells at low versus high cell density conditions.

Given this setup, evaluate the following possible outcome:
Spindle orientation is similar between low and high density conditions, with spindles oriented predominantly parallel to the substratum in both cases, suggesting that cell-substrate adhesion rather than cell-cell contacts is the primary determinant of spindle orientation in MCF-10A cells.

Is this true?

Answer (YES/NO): NO